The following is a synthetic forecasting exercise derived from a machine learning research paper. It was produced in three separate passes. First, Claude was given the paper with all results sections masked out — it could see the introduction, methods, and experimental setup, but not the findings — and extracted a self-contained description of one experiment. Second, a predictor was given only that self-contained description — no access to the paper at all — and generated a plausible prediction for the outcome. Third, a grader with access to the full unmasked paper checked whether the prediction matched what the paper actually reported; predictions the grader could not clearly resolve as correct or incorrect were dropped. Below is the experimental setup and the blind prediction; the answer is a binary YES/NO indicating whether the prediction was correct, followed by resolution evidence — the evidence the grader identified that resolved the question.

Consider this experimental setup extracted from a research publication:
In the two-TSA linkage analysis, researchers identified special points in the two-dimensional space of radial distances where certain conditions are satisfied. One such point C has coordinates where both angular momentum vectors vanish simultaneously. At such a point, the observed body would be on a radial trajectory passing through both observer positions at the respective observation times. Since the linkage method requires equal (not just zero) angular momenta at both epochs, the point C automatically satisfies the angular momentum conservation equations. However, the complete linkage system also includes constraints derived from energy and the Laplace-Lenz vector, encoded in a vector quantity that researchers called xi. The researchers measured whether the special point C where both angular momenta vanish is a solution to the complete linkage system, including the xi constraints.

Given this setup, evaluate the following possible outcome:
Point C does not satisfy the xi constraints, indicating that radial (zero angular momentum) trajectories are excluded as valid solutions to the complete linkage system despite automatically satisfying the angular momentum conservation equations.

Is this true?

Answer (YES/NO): YES